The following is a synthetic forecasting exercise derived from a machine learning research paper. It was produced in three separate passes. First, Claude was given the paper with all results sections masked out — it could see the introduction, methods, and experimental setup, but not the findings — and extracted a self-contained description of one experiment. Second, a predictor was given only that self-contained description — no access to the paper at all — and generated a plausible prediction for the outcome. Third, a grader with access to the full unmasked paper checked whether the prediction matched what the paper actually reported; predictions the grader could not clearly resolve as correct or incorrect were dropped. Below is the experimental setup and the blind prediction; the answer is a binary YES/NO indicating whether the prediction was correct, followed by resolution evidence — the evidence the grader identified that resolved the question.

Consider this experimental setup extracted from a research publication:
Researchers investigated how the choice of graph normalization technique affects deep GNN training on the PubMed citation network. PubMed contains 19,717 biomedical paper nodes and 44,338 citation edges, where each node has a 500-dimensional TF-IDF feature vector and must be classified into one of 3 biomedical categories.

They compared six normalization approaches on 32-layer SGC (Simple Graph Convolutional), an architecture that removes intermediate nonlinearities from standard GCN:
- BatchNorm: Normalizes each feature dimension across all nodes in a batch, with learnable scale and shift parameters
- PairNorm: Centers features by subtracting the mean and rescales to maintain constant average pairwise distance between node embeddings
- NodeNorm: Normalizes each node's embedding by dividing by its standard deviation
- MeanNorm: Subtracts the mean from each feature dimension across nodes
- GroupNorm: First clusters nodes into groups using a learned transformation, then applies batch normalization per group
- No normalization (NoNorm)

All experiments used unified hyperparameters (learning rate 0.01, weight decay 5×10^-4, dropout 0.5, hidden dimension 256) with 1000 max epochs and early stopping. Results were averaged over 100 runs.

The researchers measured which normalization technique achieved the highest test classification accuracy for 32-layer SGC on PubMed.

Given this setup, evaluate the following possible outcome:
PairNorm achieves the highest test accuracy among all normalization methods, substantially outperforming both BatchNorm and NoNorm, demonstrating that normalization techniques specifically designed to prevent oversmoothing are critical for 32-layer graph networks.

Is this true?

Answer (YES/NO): NO